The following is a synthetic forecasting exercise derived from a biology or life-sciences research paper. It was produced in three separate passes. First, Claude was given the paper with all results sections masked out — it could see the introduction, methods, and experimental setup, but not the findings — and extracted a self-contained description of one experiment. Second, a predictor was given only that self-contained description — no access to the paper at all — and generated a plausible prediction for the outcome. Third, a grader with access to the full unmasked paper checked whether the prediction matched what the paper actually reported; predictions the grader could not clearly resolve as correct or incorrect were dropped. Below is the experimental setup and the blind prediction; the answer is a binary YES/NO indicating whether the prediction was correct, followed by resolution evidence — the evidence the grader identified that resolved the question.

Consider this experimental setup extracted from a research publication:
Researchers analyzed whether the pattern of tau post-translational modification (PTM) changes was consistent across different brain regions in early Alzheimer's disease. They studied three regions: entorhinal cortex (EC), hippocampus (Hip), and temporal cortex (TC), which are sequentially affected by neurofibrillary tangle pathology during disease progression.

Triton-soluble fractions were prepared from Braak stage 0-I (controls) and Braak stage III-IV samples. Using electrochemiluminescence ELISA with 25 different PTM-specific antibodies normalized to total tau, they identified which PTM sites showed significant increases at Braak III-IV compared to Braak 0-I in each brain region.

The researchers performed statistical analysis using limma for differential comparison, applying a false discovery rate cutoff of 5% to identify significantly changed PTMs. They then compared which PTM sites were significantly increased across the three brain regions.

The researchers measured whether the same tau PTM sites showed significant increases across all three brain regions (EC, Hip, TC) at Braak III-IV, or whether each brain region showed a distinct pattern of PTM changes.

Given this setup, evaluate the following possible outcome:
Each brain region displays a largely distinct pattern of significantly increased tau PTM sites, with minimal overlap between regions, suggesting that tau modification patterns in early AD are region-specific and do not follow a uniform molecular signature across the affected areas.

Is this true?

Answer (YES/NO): NO